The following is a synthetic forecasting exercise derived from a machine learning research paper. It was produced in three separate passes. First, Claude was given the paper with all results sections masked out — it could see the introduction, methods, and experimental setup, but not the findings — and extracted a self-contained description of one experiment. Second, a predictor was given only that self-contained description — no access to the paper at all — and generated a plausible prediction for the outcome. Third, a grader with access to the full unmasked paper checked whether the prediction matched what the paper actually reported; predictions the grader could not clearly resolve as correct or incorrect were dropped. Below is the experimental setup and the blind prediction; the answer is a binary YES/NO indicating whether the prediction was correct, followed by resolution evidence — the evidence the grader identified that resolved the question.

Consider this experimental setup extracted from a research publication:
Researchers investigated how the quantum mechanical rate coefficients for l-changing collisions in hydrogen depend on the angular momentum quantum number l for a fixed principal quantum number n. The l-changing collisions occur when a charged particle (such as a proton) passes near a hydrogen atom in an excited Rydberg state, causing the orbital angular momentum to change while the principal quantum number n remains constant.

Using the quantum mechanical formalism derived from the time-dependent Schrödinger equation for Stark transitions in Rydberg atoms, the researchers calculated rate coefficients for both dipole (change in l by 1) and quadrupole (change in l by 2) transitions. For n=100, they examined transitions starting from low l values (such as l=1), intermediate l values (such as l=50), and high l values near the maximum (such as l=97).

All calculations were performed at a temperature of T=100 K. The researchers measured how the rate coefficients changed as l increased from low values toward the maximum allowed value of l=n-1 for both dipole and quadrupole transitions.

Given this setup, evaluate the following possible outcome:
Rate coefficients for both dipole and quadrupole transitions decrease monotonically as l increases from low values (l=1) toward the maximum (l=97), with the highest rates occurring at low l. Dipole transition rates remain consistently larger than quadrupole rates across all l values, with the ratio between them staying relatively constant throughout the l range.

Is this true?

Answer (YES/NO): NO